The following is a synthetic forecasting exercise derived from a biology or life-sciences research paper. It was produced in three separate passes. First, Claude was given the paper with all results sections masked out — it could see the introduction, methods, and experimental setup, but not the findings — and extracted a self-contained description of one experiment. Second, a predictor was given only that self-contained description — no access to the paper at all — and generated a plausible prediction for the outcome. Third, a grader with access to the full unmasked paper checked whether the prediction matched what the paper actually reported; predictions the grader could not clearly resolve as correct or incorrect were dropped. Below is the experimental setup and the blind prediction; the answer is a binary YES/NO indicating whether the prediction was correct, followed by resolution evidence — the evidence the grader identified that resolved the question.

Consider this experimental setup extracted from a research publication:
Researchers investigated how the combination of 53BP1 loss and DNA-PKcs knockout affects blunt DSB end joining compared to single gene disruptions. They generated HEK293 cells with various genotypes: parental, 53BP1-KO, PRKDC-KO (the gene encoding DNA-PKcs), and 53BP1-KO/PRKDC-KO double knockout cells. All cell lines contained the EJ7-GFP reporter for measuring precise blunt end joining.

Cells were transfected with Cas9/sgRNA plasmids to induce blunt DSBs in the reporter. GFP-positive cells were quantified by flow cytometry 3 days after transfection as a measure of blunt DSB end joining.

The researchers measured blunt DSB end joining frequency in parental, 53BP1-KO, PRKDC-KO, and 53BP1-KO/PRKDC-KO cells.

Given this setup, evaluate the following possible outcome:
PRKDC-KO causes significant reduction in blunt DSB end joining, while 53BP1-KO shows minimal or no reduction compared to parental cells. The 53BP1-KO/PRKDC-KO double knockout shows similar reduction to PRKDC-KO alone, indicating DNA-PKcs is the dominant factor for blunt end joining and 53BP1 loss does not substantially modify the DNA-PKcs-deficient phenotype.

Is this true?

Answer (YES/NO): NO